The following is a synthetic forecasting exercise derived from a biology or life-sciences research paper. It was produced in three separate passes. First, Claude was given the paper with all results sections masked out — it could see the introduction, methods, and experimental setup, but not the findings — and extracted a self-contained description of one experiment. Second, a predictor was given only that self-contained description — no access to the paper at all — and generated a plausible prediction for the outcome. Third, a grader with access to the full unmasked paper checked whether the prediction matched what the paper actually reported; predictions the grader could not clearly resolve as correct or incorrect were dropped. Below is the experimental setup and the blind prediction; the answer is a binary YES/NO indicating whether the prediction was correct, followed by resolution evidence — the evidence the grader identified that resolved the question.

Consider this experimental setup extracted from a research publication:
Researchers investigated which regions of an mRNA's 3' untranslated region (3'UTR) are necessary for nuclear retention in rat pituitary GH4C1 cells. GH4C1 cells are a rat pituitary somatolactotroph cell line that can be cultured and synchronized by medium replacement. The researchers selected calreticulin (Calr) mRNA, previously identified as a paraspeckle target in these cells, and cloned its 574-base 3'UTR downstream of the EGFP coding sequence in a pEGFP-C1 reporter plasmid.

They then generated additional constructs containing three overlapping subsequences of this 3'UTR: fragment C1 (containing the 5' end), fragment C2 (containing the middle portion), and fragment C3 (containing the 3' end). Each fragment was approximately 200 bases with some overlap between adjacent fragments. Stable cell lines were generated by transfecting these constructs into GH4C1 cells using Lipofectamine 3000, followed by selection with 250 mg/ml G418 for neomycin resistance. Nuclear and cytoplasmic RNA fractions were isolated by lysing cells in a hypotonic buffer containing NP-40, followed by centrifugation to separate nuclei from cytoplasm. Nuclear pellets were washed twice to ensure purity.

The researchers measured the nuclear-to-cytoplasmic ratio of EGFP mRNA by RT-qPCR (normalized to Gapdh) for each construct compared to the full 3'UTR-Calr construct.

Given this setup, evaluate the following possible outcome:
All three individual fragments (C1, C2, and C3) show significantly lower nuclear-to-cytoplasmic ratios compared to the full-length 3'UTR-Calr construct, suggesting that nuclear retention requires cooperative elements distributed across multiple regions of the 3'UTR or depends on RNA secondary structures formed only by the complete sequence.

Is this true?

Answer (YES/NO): YES